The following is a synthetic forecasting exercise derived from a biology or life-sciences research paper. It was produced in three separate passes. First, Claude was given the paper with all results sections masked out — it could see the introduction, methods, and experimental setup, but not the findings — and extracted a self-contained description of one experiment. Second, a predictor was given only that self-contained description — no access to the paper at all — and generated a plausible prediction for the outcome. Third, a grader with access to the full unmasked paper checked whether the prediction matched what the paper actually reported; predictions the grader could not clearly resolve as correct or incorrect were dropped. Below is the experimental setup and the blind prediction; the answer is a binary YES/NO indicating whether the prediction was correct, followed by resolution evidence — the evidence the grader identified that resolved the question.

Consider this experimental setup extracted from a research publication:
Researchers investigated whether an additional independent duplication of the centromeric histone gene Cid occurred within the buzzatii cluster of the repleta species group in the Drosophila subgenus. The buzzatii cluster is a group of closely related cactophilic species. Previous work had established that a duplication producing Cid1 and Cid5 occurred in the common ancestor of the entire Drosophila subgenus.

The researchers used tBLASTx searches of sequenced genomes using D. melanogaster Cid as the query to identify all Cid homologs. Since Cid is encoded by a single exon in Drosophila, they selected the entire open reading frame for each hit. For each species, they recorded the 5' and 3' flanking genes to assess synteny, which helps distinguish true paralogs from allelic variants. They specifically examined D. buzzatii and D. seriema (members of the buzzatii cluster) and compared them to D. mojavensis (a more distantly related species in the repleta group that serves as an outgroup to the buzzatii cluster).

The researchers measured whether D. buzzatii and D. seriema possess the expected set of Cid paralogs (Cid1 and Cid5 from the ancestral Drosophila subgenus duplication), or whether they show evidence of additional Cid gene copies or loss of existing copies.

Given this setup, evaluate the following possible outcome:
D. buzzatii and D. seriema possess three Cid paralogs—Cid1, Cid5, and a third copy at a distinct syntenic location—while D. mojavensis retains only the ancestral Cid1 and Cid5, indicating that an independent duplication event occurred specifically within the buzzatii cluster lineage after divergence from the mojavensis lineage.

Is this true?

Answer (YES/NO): NO